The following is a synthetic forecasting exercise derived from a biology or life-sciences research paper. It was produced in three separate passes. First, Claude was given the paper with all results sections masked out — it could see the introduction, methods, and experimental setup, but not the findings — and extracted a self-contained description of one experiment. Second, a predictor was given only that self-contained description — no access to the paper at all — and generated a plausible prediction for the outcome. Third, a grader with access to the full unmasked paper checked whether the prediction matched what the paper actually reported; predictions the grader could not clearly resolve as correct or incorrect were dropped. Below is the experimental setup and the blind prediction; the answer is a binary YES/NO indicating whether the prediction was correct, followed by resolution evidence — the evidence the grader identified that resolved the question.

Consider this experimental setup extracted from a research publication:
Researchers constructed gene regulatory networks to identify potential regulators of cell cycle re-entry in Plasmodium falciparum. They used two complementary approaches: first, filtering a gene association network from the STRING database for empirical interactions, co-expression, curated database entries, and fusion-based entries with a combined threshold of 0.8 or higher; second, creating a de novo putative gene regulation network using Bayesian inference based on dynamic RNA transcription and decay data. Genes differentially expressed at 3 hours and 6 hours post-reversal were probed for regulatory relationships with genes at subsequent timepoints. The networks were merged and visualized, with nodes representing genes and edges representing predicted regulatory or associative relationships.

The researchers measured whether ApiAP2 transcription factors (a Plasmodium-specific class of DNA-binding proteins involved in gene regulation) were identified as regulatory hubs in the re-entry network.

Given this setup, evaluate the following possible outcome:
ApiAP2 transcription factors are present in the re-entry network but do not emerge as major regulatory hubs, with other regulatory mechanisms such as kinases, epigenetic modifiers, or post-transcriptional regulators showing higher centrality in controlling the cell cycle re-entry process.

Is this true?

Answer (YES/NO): YES